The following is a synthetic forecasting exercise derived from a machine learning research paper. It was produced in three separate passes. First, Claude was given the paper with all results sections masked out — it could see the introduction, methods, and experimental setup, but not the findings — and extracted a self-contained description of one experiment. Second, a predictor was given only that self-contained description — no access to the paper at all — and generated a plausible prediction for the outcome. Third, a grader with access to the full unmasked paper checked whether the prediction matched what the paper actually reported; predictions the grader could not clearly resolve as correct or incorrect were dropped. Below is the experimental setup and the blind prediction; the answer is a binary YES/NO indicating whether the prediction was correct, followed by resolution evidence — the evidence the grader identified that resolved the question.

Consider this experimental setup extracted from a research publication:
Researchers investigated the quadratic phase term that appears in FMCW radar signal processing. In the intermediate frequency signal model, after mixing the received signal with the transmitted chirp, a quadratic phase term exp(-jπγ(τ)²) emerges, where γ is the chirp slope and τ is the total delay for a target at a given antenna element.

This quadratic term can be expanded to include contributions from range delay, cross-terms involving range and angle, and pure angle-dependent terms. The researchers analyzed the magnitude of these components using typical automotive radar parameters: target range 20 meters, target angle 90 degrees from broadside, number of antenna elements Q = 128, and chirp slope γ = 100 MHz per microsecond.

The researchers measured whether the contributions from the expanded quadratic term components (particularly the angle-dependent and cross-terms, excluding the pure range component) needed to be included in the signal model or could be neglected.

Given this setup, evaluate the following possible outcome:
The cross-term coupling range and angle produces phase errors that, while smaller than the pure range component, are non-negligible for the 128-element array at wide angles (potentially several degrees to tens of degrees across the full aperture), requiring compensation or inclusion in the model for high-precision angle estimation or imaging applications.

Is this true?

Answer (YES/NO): NO